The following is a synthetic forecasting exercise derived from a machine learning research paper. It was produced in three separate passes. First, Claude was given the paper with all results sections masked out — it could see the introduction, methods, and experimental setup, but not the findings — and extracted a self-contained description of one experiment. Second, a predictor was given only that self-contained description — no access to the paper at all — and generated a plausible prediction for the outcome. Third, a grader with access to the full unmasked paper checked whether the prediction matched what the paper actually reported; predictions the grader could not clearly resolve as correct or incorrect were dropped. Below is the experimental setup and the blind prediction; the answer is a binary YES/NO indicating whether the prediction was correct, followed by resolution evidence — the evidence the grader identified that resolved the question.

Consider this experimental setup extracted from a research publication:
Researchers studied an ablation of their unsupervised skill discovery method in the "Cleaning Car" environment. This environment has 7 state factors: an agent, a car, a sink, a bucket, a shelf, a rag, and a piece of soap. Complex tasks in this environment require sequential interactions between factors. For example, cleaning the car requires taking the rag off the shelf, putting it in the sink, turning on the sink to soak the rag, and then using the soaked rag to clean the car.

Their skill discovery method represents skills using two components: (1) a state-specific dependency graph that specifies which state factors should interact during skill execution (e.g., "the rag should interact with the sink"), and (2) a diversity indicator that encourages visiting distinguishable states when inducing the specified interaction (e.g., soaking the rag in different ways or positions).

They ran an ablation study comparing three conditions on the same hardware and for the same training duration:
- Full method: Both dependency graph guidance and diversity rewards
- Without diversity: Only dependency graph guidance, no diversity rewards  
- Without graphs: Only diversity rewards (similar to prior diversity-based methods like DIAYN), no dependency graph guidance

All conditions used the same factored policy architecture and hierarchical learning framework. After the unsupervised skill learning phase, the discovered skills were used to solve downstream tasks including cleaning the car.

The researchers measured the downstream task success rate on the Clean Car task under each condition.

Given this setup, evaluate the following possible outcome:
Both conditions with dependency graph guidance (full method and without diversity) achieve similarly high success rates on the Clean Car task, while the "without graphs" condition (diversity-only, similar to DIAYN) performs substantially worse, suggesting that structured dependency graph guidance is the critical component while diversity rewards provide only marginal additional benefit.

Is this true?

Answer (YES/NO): NO